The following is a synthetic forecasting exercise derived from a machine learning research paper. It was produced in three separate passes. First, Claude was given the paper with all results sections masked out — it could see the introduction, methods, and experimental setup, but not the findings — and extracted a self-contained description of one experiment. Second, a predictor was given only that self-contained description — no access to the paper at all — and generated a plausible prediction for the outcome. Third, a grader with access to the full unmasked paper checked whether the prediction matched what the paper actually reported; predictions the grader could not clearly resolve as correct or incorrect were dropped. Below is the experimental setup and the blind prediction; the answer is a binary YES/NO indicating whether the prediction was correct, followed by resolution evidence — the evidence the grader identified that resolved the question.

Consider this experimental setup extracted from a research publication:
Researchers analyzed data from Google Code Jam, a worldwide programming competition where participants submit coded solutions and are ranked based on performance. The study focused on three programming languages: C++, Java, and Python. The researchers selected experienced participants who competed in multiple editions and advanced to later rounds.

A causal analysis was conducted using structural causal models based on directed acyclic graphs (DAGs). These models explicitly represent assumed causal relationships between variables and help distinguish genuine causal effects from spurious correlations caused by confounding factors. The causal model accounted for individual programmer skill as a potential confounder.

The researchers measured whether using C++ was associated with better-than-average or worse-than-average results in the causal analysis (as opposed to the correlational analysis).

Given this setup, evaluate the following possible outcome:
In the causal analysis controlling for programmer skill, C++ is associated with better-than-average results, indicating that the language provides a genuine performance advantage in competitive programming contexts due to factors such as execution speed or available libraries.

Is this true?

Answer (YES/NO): YES